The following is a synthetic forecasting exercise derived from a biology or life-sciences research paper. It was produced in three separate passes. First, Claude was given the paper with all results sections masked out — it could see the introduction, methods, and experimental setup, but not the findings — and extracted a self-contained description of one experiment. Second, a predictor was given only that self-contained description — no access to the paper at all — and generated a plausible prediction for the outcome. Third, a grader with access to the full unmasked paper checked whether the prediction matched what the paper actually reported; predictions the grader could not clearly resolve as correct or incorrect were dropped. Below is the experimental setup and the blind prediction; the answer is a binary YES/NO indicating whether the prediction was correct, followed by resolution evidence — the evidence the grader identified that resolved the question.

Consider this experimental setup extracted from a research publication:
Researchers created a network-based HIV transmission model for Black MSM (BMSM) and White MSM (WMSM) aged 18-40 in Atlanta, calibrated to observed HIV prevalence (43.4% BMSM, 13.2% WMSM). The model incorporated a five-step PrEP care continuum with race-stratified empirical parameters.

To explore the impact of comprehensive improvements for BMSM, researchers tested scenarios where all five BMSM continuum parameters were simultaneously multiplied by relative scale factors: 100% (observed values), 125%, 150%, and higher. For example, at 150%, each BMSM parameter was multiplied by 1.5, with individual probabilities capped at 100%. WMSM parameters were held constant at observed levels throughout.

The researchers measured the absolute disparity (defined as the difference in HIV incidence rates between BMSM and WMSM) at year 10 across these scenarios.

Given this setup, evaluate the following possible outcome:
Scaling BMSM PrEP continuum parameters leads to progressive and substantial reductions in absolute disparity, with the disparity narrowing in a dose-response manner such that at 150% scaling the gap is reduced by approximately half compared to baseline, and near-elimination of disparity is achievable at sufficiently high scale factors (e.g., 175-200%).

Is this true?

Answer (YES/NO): NO